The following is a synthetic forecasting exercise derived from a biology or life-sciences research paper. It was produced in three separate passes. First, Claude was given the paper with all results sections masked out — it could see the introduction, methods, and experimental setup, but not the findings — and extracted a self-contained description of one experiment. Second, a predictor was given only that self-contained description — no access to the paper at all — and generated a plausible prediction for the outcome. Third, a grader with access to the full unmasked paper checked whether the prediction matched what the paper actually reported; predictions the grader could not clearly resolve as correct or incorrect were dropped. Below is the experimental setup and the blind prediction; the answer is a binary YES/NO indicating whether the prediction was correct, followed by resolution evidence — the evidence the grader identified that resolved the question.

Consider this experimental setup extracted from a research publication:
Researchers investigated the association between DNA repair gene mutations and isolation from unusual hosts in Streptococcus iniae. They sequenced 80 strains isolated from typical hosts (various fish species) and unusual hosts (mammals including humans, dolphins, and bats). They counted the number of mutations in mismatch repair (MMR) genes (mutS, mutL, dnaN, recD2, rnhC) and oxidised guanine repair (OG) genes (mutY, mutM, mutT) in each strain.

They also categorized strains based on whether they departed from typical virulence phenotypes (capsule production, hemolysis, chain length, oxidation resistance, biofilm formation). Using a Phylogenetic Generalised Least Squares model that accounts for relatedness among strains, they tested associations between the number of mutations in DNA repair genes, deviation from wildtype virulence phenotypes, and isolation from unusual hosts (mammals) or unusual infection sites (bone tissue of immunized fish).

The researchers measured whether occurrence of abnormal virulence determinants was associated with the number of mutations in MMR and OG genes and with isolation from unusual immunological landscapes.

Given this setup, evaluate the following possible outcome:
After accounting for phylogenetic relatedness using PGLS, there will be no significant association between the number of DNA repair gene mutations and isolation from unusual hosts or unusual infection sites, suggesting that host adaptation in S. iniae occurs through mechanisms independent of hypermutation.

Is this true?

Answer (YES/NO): NO